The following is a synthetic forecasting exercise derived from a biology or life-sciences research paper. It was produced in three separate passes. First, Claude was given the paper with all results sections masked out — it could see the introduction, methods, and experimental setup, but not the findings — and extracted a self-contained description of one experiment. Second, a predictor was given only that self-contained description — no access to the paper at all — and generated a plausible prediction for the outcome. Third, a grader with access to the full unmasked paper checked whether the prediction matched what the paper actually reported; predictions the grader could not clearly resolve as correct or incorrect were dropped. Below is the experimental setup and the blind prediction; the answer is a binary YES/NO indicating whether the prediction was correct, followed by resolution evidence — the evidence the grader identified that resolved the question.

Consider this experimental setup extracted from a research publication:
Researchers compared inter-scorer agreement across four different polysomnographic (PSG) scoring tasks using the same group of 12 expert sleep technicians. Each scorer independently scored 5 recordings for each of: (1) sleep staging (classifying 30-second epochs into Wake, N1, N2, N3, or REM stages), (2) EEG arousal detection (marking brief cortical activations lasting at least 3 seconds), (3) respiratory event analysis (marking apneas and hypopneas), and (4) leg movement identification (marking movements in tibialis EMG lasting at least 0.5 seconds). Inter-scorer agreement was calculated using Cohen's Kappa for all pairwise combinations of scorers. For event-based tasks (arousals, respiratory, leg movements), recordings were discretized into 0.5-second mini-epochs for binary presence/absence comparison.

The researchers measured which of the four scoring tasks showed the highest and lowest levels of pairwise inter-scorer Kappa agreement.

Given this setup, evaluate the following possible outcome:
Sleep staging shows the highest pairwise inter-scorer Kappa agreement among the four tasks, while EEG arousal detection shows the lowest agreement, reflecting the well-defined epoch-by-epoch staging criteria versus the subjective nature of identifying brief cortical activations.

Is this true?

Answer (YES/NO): NO